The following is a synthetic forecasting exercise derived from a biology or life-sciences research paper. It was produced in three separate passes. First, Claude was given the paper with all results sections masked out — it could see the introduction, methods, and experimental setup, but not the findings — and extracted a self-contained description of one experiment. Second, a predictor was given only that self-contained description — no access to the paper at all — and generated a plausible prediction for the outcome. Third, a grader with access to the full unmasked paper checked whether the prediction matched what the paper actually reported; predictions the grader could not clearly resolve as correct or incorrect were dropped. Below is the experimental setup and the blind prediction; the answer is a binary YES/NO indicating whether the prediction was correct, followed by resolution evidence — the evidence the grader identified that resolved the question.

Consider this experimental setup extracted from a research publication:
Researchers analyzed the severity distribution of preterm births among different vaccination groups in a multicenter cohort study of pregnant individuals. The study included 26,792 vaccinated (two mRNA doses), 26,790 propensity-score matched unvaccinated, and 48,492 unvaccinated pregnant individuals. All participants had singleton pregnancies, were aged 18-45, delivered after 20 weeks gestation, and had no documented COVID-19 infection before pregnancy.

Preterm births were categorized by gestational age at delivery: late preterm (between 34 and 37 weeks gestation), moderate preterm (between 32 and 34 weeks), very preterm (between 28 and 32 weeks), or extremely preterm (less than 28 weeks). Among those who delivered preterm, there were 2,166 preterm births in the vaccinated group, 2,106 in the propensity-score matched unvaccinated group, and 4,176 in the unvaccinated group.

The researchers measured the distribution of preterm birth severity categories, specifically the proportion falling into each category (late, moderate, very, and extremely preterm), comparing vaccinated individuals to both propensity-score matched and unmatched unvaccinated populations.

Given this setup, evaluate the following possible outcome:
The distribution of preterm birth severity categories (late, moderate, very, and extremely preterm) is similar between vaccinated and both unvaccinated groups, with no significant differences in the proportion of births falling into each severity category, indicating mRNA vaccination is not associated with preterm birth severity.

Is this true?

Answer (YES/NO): NO